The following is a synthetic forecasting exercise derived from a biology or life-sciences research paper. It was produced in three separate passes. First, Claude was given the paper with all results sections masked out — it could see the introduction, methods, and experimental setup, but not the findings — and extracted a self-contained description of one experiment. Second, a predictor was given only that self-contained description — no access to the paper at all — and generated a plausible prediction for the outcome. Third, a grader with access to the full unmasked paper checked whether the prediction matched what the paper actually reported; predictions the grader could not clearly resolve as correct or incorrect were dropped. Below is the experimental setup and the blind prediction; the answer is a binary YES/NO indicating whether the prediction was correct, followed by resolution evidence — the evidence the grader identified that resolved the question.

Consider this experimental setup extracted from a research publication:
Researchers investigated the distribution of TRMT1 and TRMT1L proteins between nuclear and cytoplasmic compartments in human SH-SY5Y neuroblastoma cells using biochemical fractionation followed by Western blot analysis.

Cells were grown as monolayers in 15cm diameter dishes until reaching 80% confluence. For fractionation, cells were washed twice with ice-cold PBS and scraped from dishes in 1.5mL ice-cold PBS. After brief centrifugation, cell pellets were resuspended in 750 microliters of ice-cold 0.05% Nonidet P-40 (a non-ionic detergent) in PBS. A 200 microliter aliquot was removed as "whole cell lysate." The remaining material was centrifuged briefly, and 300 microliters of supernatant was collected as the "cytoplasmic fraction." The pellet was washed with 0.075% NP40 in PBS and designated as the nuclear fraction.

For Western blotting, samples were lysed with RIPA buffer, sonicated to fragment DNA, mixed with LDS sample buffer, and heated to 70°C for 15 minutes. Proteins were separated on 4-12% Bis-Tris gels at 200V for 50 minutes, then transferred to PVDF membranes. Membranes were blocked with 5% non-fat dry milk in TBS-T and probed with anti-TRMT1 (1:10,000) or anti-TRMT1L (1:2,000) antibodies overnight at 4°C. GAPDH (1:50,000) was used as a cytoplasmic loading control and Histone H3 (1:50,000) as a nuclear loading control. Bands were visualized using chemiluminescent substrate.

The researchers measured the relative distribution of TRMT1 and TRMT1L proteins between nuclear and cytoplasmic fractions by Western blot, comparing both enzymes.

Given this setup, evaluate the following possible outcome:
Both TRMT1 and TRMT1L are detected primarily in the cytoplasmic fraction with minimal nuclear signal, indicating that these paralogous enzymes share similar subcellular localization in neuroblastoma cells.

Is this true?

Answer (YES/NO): NO